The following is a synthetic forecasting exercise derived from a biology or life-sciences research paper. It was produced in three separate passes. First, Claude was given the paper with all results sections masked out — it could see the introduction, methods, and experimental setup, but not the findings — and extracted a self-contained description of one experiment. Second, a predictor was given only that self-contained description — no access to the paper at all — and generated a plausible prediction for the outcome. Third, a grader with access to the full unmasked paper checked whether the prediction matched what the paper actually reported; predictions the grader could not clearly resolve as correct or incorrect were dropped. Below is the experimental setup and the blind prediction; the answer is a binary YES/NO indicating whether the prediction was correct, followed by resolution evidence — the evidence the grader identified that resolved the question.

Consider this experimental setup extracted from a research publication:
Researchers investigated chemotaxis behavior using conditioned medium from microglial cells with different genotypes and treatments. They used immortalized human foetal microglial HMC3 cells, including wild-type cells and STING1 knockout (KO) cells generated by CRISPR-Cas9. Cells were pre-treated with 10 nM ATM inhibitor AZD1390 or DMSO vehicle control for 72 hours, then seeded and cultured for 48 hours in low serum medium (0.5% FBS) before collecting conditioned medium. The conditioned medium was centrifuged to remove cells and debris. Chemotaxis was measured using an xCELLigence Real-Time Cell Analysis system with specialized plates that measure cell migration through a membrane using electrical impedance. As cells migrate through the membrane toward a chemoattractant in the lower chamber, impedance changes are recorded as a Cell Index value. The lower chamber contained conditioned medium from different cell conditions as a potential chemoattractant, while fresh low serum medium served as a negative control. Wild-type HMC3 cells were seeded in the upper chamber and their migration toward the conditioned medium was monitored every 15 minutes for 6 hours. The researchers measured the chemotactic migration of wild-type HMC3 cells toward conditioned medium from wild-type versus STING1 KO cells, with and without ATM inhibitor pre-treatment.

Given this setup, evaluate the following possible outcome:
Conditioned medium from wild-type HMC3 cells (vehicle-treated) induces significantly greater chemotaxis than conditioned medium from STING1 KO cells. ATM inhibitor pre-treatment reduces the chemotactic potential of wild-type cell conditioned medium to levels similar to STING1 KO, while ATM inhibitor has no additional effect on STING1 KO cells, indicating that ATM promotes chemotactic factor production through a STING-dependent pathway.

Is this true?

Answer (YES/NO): NO